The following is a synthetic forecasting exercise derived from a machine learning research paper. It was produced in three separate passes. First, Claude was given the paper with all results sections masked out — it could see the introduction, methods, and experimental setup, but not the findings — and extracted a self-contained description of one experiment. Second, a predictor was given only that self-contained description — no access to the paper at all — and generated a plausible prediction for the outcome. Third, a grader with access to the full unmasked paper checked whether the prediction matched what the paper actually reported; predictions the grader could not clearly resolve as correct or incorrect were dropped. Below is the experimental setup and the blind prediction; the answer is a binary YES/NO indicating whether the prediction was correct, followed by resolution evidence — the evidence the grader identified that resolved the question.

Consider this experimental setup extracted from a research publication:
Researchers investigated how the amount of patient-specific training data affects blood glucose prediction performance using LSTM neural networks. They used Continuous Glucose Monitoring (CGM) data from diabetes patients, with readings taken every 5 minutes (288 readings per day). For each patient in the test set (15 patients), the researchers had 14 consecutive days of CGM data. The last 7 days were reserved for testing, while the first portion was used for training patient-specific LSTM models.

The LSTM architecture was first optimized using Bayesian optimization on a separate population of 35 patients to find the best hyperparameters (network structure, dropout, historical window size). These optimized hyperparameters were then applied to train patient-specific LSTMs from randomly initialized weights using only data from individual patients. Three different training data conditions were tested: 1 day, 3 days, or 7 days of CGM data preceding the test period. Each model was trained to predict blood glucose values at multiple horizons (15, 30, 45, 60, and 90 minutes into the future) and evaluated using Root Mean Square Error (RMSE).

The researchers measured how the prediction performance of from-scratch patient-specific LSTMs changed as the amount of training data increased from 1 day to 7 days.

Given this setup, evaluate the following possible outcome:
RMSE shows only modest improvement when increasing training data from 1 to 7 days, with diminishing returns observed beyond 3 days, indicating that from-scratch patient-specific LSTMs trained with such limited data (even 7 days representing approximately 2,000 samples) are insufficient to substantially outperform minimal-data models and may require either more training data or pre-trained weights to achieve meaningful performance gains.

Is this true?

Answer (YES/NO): NO